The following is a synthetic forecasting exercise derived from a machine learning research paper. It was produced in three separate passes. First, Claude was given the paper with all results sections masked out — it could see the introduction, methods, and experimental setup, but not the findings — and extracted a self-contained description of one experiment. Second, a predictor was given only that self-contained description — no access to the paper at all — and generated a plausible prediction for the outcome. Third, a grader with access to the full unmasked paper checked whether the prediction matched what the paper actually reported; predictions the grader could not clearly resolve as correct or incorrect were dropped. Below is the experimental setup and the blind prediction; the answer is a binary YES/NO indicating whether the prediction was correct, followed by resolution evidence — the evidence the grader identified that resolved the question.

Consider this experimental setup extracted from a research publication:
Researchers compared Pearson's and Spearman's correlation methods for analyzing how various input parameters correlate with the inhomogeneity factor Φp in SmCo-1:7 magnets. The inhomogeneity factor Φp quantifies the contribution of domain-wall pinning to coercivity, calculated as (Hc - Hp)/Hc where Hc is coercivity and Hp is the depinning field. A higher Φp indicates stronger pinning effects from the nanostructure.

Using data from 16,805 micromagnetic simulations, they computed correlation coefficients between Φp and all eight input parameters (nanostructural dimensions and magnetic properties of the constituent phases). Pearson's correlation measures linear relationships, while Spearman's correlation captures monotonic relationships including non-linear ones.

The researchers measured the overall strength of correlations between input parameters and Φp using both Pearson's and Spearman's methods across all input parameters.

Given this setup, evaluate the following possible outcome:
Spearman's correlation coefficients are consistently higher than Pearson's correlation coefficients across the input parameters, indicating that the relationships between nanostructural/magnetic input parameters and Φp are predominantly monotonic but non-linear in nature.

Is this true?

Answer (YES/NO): NO